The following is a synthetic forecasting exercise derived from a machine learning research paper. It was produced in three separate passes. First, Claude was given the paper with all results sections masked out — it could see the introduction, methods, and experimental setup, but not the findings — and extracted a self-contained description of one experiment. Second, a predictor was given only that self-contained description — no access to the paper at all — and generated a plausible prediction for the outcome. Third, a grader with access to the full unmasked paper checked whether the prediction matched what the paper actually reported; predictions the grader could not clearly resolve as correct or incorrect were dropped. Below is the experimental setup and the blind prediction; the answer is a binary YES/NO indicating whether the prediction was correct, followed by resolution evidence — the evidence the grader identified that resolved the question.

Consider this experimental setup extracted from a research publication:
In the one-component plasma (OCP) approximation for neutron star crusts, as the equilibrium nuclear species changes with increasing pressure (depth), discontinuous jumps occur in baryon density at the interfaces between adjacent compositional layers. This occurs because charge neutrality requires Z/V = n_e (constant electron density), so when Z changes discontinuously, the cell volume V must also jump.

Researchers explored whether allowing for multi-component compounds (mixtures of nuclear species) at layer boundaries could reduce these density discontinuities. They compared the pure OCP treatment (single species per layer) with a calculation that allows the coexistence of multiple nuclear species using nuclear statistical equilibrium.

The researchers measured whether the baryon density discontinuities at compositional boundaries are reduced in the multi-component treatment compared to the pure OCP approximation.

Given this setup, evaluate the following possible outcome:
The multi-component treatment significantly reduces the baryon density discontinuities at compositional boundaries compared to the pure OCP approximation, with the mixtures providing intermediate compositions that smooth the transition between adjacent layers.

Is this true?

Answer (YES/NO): YES